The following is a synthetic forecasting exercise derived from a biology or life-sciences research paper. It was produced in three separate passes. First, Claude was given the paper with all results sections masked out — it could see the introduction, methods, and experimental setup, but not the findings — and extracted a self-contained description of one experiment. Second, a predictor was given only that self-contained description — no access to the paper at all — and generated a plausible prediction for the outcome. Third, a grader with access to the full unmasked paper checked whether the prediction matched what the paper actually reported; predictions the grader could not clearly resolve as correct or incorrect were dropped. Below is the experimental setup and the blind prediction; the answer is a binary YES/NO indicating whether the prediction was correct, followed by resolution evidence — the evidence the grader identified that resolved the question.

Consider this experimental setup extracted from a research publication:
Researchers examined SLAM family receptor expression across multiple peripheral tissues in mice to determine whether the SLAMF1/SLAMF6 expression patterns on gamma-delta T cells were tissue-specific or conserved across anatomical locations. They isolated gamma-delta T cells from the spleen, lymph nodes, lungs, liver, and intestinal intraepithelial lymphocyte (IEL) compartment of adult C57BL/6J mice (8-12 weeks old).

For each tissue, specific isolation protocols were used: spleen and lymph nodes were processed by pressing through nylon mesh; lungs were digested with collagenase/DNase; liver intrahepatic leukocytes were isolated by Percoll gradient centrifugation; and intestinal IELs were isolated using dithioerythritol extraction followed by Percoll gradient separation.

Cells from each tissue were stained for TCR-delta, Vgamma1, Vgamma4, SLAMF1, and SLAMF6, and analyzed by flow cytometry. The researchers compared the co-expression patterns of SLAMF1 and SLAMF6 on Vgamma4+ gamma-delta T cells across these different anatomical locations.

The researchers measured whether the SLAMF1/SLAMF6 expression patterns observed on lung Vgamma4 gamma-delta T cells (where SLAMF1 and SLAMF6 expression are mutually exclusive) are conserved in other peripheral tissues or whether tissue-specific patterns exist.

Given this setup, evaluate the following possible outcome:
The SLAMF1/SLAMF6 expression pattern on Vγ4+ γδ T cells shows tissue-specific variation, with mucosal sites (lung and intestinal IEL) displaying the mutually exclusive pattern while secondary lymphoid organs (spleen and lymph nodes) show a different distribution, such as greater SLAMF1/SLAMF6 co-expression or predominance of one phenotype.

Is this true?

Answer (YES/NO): NO